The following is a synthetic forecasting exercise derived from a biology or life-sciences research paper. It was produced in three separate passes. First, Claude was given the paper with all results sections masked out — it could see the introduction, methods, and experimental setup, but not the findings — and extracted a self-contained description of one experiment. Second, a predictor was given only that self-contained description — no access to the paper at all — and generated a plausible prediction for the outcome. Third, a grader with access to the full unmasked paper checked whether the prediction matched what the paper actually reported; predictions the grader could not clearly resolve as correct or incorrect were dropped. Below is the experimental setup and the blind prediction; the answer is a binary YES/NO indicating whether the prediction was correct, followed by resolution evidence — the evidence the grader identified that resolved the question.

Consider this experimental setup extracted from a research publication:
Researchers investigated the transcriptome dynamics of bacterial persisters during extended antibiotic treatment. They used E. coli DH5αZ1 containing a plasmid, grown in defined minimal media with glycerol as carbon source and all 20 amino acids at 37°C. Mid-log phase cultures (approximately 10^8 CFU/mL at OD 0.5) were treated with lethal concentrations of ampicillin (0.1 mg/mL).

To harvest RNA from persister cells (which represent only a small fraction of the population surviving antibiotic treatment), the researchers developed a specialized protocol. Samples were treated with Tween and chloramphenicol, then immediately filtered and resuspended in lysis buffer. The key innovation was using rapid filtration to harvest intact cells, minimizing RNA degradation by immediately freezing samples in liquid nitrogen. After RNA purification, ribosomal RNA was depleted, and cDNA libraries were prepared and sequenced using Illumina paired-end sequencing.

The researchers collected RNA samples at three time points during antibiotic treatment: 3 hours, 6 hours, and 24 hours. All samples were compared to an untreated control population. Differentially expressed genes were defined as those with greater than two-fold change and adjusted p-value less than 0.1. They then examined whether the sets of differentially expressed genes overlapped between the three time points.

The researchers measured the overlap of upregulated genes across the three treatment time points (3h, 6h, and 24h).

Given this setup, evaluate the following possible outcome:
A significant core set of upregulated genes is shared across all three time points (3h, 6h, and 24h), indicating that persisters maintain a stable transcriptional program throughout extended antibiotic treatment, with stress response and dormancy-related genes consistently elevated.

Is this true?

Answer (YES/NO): NO